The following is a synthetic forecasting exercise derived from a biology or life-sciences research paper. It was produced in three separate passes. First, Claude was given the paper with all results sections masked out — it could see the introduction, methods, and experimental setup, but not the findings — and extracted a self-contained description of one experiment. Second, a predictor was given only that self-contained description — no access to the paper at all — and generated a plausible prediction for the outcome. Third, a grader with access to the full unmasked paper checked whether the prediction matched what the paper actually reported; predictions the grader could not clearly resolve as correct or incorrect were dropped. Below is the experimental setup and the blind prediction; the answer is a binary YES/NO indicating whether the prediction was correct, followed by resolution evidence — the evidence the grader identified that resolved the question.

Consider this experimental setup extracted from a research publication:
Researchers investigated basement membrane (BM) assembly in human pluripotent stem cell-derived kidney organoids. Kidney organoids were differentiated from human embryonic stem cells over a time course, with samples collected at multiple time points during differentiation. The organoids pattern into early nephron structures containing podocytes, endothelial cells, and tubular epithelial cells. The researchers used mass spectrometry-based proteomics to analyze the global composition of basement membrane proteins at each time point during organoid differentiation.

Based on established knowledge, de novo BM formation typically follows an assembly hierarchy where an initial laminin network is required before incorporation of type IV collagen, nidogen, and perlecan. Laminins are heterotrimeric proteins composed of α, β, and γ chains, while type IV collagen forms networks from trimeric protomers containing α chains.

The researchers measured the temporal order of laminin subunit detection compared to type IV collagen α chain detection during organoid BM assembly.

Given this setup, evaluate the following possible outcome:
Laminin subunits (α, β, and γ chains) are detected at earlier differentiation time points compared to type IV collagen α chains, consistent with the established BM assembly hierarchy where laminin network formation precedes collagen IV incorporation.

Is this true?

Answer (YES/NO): YES